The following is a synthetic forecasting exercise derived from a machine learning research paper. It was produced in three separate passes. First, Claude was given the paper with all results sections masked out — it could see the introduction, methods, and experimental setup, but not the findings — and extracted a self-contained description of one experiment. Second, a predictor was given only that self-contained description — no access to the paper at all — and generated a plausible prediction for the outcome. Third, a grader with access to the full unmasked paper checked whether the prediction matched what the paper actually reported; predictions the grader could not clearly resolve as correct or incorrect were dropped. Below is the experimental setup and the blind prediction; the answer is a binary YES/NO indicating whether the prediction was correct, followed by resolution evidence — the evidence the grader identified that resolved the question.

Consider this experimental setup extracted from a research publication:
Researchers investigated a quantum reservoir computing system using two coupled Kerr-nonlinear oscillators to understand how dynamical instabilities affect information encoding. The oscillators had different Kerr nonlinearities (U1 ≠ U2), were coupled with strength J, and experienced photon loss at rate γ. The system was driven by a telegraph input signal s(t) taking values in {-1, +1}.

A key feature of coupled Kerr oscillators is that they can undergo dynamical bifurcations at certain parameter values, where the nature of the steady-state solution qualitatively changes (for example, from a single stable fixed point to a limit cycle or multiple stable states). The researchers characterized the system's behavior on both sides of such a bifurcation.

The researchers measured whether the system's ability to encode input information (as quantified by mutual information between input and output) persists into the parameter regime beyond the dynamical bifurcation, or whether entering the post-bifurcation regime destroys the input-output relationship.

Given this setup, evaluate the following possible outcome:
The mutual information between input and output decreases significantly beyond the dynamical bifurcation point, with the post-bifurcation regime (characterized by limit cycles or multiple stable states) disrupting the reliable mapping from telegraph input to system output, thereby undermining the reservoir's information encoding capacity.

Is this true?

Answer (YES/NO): NO